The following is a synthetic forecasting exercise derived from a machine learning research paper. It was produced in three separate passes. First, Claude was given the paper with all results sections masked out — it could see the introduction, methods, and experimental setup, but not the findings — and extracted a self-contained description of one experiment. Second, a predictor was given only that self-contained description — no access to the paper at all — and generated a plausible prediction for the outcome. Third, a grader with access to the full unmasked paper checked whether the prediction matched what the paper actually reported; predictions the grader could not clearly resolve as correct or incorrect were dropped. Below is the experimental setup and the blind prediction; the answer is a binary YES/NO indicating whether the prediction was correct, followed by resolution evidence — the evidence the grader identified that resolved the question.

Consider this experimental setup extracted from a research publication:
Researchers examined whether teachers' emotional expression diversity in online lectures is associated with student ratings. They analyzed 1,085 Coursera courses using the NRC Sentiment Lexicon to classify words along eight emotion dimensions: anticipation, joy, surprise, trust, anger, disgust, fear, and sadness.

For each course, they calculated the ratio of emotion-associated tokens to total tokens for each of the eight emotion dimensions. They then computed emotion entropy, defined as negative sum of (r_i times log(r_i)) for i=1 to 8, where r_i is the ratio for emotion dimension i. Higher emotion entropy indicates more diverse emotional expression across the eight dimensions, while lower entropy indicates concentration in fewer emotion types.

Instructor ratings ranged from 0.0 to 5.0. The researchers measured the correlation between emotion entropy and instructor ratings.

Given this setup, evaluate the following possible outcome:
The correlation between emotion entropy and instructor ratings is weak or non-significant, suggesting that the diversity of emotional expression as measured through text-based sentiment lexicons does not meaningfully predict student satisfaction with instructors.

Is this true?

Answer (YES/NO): NO